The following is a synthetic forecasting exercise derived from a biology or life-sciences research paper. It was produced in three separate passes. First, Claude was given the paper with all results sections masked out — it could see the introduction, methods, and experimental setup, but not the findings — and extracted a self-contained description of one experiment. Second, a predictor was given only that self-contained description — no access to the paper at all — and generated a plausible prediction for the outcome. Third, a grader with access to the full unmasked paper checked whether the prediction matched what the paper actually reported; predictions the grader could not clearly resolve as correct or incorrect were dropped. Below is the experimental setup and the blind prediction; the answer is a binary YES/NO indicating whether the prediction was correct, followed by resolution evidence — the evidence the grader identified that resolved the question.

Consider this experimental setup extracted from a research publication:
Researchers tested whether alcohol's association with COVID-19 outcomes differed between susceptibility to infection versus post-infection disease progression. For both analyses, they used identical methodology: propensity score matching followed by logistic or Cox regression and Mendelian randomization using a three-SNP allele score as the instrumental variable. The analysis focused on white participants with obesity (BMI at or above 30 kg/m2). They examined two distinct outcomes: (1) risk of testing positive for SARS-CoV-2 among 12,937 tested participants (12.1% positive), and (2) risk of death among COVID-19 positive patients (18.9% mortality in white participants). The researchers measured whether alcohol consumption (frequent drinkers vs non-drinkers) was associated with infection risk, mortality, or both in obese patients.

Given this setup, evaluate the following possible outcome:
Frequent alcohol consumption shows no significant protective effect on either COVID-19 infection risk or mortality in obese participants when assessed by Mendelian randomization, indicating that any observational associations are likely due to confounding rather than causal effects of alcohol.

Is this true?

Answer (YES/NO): NO